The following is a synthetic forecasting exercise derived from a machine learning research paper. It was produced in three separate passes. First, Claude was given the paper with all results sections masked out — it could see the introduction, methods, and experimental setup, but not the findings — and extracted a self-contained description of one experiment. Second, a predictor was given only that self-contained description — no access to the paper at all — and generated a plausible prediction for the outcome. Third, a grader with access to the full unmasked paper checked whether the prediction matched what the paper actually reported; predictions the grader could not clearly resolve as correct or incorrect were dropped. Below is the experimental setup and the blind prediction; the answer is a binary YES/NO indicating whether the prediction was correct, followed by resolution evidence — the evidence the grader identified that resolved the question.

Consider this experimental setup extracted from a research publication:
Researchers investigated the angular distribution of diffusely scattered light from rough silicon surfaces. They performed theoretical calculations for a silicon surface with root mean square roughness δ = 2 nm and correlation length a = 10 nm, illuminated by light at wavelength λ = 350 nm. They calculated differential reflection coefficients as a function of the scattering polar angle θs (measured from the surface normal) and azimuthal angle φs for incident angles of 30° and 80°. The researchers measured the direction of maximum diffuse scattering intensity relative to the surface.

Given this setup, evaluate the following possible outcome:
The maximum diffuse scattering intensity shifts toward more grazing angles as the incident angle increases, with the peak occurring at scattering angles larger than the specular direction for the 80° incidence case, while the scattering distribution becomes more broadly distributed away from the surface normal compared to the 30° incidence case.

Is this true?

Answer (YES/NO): NO